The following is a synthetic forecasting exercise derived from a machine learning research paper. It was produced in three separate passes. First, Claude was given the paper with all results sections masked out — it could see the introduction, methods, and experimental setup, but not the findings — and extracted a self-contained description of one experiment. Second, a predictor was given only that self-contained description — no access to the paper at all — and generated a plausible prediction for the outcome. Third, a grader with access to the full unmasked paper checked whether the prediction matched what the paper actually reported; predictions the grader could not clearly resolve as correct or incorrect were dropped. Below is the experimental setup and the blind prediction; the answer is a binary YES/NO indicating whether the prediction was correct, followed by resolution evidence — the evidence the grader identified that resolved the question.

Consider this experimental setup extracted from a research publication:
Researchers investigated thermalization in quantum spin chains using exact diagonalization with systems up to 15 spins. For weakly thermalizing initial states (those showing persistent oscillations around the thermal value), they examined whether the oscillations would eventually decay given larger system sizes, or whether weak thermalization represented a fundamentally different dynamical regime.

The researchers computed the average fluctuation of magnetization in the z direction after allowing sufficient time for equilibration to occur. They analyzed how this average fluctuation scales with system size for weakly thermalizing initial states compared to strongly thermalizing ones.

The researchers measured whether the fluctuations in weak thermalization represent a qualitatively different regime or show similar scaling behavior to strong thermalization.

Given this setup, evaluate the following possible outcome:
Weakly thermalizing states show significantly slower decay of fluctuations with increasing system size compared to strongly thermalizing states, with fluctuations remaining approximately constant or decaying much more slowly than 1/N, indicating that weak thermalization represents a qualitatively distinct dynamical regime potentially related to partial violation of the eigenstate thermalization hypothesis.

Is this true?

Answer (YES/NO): NO